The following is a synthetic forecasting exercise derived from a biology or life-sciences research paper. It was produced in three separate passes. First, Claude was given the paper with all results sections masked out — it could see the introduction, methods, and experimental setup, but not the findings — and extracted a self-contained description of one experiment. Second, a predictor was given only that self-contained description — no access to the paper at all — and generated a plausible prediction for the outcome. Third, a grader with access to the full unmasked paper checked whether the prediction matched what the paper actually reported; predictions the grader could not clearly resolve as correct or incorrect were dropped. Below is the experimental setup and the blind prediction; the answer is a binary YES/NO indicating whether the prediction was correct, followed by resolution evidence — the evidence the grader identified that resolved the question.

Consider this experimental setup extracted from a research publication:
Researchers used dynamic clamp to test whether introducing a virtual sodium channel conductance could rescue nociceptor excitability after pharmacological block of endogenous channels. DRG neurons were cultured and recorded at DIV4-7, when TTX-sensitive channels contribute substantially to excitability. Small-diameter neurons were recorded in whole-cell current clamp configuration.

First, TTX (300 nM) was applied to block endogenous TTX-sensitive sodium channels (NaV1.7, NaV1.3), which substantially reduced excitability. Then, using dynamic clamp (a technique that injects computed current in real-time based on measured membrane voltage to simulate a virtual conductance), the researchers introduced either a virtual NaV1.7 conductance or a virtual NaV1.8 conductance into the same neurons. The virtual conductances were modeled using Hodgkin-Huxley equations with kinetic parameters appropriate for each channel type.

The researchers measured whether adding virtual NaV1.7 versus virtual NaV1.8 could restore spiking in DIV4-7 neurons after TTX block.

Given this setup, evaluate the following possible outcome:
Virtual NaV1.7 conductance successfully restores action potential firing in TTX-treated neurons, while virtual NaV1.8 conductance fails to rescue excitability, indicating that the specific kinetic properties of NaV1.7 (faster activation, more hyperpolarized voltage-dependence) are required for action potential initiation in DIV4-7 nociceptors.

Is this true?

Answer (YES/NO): NO